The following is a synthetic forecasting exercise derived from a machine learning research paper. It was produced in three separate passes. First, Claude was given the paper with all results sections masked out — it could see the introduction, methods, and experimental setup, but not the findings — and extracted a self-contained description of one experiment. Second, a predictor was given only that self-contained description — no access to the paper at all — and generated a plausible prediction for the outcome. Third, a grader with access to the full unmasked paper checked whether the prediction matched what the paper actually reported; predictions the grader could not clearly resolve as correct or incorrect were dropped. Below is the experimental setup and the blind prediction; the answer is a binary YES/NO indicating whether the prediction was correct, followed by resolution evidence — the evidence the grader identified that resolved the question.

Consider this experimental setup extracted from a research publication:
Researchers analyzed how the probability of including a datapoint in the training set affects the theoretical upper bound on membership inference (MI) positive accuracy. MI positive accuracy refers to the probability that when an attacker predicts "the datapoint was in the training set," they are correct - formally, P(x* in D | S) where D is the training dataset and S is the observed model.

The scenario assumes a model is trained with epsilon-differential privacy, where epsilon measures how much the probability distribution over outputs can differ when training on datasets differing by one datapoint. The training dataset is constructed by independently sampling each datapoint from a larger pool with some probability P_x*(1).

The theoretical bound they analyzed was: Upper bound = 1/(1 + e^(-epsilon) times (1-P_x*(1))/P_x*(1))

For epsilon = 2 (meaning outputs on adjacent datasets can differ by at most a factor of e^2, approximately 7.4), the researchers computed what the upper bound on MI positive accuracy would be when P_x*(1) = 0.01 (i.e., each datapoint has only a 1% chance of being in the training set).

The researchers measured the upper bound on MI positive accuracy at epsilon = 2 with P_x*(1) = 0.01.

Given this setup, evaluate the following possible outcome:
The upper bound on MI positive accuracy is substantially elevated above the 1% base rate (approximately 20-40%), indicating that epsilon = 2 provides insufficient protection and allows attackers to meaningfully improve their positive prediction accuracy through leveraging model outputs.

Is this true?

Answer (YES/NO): NO